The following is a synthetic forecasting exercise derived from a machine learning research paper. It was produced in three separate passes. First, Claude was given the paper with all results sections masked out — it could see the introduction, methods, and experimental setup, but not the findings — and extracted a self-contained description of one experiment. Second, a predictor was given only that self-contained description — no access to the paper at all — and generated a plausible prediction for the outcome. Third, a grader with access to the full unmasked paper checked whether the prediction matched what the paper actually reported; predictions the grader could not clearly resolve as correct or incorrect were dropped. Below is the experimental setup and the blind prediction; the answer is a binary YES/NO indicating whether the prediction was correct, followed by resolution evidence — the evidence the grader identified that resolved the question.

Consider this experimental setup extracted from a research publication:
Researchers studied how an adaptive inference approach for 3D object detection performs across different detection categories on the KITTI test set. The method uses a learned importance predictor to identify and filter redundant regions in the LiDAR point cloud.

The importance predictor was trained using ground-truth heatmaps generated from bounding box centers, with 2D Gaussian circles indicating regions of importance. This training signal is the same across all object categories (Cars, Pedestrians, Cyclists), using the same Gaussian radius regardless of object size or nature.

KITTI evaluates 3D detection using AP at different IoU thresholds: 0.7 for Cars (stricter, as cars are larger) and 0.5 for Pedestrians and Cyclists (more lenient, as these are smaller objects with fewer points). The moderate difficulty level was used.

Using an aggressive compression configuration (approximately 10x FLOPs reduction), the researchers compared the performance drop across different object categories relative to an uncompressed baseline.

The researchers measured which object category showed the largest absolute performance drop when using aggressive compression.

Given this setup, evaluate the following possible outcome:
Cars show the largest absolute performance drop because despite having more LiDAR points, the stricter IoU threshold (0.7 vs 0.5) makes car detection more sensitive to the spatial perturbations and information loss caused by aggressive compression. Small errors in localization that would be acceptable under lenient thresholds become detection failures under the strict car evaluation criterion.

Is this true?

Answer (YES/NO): YES